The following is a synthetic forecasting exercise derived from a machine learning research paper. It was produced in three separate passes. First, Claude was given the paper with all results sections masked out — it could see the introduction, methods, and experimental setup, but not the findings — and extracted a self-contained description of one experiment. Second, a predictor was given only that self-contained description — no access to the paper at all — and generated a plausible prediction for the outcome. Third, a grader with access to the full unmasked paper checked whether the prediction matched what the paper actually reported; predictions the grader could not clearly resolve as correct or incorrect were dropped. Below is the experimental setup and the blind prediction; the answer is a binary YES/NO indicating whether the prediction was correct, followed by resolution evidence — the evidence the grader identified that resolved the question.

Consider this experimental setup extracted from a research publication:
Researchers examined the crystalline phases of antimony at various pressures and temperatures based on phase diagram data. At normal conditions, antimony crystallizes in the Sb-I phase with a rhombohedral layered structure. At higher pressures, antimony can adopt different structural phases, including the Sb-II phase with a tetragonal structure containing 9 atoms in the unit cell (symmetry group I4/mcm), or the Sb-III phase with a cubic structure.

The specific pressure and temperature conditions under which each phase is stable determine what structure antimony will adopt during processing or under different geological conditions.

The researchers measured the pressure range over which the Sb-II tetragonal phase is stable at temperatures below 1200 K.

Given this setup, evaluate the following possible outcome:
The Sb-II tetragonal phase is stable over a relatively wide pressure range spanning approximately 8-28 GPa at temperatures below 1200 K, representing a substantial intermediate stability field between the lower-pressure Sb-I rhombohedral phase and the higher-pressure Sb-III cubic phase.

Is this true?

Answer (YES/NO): YES